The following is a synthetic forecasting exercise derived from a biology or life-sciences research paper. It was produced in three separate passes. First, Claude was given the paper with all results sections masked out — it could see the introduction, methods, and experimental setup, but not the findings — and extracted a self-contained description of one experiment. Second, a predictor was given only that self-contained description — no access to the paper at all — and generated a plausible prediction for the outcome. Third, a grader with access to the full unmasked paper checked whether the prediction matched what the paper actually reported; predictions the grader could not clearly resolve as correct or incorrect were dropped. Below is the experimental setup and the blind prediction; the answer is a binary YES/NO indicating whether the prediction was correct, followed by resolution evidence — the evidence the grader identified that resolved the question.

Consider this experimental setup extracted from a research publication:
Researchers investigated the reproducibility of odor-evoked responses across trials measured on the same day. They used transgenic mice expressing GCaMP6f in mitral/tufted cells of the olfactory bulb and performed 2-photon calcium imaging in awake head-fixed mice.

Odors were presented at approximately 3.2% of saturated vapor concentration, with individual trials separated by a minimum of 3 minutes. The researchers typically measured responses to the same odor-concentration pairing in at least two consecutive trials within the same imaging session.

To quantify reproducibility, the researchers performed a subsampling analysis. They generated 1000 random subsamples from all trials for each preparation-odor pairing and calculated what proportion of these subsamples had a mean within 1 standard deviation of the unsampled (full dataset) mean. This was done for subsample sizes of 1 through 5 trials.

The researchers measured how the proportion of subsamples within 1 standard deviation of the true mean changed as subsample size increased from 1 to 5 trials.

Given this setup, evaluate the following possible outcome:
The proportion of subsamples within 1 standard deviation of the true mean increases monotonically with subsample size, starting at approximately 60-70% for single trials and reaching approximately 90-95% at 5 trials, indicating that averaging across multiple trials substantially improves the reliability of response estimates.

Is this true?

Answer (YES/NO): NO